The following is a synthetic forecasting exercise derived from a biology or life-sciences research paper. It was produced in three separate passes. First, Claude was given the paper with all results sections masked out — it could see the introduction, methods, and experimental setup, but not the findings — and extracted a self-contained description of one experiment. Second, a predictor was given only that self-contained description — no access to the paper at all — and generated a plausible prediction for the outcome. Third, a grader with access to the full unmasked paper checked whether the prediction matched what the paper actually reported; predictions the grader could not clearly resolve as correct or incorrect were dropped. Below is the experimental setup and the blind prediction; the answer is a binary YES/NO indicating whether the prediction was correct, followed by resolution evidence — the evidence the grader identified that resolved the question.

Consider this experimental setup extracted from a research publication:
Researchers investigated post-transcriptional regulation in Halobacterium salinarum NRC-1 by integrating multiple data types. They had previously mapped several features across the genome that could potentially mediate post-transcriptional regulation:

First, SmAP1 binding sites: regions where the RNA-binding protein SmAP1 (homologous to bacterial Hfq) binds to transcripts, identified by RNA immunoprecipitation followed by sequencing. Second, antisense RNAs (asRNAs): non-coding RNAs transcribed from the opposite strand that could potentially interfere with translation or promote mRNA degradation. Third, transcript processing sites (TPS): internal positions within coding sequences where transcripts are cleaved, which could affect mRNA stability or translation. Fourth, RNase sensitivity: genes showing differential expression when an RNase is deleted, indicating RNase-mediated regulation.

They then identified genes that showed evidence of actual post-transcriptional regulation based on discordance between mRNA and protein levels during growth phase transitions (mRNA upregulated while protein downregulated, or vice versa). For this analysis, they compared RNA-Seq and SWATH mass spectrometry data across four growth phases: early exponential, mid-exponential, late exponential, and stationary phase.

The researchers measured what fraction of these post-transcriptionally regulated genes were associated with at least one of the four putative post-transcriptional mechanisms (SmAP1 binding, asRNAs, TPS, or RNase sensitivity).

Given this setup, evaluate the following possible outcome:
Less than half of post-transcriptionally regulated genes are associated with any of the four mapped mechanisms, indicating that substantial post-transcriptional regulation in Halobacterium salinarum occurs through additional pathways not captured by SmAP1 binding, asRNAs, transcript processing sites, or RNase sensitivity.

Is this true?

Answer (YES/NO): NO